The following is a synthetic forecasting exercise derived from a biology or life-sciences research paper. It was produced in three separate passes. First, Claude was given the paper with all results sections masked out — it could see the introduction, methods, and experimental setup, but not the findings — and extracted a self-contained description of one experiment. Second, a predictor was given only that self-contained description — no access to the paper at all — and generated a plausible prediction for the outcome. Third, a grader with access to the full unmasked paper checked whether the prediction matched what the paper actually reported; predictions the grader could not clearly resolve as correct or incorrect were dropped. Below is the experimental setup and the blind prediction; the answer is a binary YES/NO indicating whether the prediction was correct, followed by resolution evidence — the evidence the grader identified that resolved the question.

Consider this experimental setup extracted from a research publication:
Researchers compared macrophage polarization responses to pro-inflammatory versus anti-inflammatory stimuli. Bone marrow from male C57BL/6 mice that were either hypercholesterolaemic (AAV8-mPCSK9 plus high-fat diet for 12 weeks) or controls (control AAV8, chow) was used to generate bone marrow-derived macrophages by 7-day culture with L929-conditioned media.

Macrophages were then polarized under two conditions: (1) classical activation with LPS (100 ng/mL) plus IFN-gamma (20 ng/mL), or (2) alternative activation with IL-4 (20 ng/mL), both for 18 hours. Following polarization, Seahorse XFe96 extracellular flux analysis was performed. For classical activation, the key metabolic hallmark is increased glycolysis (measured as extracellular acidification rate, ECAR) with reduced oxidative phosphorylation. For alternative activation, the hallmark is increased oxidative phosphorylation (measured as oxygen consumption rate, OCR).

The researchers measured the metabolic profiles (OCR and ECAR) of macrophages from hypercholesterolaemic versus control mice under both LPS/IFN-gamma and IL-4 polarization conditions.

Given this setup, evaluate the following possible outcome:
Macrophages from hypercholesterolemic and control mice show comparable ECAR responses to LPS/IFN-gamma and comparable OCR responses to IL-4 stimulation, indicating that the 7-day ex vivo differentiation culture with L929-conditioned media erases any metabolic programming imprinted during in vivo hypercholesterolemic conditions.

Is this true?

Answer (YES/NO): NO